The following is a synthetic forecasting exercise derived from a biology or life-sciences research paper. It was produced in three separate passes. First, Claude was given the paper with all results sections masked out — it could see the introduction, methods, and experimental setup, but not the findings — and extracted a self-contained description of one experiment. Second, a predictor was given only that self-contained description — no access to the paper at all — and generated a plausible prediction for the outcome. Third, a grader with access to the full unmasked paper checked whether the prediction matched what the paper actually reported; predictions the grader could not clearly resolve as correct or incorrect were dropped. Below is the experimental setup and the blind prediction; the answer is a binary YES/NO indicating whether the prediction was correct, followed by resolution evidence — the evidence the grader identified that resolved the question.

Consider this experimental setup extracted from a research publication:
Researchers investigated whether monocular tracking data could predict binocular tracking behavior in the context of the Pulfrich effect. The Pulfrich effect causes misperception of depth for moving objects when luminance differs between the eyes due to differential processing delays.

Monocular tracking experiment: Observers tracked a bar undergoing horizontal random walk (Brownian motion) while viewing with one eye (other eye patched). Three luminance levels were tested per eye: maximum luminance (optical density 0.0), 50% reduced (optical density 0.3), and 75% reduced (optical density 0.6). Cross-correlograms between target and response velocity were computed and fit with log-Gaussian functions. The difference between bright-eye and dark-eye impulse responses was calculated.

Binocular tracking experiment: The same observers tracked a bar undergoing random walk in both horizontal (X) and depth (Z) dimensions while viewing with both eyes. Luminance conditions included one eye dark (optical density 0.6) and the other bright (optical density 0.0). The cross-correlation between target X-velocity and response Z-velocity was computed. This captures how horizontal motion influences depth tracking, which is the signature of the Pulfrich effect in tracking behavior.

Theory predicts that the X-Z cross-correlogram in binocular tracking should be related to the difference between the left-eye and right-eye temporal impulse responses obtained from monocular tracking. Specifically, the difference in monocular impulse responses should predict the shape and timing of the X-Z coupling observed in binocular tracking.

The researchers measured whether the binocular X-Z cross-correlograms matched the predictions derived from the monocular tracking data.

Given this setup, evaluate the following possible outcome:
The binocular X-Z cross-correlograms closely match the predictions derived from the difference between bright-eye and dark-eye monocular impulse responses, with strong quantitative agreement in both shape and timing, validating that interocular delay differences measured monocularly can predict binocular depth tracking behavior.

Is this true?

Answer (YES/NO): NO